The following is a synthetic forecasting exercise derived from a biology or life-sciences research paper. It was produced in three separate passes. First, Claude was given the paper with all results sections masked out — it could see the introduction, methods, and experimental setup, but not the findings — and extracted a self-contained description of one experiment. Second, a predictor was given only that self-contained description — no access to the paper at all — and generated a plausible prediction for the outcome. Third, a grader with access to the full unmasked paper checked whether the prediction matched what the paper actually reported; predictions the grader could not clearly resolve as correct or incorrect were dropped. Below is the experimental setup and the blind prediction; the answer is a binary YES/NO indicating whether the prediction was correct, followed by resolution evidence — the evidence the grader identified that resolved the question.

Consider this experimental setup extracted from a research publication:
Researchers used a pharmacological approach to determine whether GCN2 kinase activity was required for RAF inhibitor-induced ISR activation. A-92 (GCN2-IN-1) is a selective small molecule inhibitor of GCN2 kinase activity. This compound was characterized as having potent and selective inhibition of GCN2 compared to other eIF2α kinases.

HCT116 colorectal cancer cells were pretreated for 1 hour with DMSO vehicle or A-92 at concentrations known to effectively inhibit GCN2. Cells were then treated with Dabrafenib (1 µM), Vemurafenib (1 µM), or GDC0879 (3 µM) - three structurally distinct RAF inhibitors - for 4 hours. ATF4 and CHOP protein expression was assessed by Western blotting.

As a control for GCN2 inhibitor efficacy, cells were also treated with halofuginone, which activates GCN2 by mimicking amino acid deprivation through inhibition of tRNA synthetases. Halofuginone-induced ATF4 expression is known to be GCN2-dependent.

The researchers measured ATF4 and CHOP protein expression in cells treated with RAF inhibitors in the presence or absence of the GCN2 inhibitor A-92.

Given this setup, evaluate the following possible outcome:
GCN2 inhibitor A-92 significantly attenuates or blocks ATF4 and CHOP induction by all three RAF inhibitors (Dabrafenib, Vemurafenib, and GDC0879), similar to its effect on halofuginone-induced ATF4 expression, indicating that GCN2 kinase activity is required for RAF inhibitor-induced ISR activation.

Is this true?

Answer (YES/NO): NO